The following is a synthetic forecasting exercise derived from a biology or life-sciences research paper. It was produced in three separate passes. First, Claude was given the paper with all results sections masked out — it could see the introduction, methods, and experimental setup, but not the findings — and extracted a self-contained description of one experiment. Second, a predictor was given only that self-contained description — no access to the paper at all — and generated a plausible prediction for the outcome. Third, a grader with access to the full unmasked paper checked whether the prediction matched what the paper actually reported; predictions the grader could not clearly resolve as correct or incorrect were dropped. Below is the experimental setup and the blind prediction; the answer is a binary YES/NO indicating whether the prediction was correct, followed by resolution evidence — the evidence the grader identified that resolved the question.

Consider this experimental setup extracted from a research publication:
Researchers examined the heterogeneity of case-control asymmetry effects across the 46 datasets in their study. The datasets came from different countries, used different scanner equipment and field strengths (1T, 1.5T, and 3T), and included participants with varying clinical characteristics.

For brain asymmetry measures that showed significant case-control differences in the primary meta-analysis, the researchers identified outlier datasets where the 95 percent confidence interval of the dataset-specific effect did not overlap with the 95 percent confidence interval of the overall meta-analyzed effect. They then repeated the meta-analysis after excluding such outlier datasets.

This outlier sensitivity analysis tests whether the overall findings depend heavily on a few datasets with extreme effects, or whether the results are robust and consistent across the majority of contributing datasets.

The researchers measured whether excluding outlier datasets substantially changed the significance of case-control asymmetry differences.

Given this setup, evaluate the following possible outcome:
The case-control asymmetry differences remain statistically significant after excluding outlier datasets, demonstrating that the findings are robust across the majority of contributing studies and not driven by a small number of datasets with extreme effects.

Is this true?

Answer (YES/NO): YES